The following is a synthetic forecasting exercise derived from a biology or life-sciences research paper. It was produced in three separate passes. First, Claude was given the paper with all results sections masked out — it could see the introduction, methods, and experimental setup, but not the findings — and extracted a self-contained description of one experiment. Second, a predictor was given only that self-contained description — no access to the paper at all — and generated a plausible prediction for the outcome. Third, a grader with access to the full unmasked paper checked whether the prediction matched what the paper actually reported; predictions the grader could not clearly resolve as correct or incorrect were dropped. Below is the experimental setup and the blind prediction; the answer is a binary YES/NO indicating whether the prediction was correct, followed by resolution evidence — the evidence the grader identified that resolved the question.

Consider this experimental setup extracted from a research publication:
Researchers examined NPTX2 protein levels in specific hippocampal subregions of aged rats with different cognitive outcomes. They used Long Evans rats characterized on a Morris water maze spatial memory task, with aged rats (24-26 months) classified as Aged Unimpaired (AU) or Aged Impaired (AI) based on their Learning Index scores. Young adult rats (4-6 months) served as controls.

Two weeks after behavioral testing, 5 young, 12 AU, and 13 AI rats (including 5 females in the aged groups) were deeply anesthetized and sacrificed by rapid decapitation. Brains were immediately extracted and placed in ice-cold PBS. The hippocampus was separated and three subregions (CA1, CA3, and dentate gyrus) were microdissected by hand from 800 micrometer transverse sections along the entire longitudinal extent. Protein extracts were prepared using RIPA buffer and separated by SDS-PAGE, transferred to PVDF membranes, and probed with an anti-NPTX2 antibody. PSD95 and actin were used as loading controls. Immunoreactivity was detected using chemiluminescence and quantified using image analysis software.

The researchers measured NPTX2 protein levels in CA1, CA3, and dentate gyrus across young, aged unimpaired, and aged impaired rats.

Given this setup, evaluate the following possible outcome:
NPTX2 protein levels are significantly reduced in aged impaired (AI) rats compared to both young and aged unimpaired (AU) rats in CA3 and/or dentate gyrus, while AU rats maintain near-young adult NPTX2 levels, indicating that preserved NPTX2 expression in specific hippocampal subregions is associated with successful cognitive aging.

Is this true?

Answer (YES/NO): NO